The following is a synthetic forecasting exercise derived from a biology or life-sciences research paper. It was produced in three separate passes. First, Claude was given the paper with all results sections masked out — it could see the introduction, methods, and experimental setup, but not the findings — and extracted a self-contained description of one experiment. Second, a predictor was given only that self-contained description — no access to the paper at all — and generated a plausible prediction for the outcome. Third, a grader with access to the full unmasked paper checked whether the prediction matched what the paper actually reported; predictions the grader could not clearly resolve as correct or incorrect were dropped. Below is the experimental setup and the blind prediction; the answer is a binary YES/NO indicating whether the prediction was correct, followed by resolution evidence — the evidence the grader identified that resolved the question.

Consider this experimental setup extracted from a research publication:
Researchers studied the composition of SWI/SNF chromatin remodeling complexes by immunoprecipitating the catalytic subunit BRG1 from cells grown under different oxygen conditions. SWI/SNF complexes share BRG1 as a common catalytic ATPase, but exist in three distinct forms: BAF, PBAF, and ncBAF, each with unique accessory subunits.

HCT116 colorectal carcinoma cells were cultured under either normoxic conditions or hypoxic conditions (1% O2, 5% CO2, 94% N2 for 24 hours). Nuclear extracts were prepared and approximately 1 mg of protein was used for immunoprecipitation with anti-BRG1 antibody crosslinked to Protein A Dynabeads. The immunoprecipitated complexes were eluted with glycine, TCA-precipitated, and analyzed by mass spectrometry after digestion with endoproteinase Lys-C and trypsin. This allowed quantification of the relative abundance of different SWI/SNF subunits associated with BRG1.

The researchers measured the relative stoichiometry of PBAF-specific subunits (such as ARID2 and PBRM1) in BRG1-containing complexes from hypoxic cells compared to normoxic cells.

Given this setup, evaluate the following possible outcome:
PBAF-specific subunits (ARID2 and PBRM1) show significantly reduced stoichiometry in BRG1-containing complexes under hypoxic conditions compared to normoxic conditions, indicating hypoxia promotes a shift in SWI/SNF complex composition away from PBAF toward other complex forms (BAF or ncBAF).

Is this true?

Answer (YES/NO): YES